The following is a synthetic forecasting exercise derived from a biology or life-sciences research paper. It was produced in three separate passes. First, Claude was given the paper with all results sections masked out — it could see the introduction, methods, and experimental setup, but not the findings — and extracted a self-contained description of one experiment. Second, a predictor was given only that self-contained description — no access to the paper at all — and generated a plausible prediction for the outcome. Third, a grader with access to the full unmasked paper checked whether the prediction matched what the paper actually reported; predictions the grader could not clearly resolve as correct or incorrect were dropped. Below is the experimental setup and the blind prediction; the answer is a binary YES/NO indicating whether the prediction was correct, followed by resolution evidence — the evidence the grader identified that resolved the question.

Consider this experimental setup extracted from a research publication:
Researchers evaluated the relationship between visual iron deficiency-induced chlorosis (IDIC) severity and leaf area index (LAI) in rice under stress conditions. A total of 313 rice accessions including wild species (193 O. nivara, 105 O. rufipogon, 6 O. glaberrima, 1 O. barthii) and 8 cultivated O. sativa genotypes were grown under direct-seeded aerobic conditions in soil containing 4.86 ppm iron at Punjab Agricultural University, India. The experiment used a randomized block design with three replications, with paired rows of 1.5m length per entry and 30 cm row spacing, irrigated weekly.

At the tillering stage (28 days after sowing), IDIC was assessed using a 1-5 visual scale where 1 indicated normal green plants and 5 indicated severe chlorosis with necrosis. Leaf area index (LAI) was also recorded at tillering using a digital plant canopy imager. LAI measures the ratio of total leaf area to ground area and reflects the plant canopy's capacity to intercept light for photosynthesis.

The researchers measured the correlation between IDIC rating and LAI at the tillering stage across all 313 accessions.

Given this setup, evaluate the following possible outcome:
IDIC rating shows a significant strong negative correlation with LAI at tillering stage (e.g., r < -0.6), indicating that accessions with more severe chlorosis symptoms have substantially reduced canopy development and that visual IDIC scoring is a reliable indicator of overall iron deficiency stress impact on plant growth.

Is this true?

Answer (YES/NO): NO